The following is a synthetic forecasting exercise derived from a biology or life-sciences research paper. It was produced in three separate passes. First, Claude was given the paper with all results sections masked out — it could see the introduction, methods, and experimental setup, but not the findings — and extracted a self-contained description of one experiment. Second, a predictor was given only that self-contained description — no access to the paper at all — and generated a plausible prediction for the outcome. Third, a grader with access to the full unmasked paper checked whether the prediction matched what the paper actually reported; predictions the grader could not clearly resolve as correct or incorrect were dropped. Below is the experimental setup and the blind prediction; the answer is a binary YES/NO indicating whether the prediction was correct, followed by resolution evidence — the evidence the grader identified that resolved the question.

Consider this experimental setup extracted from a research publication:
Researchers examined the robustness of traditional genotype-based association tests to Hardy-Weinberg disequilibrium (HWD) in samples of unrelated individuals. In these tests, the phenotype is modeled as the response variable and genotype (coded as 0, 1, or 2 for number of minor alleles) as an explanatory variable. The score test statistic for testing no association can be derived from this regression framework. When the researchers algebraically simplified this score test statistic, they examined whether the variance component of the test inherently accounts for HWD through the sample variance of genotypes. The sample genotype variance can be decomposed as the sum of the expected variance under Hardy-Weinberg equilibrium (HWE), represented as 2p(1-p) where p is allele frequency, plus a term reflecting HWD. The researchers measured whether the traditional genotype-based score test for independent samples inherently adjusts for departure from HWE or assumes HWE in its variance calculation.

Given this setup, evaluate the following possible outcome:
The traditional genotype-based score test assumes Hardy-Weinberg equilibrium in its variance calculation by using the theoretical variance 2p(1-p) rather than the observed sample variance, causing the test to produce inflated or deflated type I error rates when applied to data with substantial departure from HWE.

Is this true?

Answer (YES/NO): NO